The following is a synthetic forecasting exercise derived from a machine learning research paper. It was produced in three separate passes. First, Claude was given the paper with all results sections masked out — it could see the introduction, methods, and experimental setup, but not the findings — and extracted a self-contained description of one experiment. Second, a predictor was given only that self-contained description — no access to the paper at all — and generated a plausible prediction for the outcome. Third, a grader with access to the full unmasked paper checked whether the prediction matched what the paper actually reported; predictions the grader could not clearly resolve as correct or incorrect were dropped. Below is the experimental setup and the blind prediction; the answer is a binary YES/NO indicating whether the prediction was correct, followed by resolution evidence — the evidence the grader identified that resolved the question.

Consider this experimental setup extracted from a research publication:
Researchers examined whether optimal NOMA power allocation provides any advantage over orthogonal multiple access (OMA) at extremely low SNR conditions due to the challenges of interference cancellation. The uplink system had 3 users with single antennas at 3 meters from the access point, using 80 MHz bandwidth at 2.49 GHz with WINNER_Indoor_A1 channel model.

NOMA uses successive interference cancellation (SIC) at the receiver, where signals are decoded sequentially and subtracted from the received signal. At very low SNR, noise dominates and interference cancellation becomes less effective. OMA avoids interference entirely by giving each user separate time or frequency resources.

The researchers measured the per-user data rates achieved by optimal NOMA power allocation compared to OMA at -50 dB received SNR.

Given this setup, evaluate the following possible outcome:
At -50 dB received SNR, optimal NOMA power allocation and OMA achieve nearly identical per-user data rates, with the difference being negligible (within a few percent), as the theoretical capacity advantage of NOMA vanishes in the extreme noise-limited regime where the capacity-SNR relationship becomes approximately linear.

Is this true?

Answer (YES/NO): YES